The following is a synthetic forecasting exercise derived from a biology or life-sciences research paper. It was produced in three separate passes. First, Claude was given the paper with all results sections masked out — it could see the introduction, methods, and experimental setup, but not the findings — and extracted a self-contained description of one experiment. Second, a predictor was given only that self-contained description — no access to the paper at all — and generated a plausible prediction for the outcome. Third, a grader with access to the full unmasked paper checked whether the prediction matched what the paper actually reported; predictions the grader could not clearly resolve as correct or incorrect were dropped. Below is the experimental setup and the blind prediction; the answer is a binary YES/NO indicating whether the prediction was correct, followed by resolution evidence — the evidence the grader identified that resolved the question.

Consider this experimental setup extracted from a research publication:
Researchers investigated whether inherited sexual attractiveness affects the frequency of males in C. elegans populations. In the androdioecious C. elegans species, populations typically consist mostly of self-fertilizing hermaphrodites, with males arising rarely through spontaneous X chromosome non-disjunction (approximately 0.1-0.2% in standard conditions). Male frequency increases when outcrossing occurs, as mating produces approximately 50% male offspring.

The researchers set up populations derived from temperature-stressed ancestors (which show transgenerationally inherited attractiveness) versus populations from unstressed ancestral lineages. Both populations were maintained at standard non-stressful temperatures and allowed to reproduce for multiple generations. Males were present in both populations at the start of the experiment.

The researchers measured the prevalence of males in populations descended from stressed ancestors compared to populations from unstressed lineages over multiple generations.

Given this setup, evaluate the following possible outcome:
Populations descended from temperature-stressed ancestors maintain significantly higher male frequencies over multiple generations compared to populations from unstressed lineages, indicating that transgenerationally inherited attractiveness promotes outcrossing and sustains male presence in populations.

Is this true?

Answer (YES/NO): YES